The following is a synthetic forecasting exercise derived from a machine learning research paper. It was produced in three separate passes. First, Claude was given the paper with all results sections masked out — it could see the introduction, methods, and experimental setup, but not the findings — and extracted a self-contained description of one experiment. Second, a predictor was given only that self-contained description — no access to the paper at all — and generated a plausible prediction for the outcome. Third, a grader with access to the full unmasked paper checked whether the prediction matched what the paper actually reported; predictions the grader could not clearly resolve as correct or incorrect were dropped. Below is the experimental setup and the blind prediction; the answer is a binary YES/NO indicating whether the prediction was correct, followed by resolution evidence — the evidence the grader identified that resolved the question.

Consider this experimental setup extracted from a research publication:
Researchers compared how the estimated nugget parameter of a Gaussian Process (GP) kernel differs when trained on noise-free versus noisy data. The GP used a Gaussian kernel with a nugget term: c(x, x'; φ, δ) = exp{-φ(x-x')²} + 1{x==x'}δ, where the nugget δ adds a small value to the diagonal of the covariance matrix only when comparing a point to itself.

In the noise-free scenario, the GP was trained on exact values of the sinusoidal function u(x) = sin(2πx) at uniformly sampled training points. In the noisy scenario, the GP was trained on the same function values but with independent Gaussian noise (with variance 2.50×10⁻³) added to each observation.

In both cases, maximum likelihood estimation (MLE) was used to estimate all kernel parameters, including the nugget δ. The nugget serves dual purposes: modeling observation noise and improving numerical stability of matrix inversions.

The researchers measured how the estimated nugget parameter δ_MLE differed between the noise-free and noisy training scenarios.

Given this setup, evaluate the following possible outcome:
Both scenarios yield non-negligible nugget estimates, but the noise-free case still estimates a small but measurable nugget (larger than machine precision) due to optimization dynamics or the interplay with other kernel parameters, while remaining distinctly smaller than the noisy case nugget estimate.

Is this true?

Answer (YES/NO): NO